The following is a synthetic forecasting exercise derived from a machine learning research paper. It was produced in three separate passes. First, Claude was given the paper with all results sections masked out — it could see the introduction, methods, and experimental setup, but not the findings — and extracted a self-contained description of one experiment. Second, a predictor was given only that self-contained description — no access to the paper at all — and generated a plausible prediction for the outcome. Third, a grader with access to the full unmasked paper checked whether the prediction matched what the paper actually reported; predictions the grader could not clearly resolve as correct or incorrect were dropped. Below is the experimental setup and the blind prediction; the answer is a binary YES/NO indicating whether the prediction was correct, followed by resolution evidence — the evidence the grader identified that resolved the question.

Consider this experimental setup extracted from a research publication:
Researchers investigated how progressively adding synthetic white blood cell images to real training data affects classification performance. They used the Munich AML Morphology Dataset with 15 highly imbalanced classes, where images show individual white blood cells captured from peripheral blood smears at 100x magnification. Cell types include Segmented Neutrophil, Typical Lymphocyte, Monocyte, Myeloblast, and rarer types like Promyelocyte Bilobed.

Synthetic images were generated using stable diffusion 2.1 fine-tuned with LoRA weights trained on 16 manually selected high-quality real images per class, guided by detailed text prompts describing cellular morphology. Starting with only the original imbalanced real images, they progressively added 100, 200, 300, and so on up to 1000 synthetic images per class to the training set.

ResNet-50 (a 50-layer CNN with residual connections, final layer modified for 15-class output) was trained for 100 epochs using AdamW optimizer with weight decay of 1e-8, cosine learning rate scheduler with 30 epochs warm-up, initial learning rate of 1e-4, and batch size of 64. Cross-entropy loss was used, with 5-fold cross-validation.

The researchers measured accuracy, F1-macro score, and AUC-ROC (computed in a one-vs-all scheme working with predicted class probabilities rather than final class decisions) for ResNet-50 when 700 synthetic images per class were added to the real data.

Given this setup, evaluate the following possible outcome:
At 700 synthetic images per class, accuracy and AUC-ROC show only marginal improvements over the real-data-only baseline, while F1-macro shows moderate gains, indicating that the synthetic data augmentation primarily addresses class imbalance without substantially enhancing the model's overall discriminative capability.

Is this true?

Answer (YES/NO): NO